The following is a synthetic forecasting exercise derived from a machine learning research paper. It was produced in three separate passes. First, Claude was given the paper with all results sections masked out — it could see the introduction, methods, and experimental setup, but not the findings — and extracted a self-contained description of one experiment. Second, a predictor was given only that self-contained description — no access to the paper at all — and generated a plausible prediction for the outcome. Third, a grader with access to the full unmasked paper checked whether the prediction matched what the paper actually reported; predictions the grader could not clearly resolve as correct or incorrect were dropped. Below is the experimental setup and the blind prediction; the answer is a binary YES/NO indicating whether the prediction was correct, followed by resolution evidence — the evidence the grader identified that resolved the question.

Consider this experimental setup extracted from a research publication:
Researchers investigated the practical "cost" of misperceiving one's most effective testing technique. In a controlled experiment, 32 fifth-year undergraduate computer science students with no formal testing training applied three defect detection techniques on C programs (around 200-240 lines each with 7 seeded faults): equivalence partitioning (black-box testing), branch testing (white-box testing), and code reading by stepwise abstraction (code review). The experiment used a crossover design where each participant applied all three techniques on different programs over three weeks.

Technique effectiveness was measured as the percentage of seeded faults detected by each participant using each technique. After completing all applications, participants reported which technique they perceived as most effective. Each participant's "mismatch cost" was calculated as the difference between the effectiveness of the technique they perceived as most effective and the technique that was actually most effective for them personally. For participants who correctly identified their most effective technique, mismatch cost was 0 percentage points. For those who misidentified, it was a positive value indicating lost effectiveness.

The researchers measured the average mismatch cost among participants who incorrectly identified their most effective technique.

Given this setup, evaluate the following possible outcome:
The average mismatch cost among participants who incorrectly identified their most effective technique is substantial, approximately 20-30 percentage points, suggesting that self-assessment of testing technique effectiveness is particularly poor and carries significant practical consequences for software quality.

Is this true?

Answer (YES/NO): NO